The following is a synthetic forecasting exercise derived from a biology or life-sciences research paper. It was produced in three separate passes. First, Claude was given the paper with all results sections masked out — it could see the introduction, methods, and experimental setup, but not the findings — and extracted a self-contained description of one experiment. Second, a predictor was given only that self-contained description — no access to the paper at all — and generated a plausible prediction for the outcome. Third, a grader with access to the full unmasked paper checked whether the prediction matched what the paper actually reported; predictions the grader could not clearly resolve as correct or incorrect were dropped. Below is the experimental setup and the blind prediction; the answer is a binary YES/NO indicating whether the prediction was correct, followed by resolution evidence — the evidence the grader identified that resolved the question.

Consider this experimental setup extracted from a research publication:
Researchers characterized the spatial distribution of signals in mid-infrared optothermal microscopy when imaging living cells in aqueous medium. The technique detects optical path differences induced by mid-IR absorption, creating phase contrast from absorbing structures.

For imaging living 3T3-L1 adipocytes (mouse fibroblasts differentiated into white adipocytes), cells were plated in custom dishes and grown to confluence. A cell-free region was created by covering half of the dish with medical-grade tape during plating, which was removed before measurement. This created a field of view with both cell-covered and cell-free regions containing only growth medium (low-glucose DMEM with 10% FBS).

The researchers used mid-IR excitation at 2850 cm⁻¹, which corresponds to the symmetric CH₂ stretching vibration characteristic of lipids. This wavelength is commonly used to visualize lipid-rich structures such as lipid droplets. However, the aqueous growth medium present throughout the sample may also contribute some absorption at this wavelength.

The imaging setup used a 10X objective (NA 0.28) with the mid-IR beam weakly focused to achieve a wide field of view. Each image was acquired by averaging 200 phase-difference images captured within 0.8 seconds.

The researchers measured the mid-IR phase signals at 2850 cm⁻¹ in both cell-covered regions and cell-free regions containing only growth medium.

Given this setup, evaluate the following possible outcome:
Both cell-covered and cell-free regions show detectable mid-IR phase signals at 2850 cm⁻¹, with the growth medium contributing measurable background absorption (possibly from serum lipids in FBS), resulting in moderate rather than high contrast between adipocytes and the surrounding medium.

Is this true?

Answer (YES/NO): NO